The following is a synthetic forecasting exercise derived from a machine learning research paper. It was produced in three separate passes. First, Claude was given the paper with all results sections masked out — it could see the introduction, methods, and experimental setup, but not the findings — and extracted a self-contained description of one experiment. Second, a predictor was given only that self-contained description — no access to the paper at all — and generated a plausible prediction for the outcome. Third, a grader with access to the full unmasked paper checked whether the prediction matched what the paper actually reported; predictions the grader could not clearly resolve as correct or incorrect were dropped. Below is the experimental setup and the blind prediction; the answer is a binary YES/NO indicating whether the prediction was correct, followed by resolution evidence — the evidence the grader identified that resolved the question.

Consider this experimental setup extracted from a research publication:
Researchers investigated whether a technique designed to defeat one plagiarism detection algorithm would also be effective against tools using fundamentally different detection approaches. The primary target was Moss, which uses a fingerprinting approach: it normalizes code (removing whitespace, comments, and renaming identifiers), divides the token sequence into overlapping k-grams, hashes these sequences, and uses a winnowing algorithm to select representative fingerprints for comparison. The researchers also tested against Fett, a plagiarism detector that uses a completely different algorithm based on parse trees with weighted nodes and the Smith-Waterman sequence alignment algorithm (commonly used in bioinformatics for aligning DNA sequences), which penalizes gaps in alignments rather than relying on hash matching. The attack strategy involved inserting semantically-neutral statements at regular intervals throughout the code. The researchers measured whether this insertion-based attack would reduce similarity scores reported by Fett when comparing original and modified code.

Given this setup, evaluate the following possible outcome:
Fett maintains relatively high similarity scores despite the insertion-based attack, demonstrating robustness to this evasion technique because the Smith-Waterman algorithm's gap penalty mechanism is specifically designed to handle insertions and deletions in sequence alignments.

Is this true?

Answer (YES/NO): NO